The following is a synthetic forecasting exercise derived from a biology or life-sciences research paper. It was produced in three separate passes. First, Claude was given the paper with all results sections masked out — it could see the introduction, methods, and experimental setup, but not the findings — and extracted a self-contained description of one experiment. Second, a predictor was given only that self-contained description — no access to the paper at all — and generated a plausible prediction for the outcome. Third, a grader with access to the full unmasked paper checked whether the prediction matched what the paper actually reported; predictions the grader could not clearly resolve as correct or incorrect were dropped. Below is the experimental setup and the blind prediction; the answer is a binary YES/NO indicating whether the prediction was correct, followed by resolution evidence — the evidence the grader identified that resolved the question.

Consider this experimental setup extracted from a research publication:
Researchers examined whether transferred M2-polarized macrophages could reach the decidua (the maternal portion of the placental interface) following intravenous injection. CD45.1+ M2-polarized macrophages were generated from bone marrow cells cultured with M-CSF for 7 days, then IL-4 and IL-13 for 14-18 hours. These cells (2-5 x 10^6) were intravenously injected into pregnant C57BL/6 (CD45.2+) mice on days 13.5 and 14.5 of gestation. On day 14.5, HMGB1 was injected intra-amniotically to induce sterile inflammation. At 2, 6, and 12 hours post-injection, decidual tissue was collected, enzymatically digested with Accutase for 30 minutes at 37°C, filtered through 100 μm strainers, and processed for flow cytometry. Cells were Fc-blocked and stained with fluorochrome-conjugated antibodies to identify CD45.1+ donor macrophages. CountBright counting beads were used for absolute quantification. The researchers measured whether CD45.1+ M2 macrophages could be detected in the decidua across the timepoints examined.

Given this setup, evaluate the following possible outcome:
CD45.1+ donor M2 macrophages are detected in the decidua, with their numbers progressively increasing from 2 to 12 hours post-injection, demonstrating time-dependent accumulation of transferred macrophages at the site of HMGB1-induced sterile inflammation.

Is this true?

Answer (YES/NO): NO